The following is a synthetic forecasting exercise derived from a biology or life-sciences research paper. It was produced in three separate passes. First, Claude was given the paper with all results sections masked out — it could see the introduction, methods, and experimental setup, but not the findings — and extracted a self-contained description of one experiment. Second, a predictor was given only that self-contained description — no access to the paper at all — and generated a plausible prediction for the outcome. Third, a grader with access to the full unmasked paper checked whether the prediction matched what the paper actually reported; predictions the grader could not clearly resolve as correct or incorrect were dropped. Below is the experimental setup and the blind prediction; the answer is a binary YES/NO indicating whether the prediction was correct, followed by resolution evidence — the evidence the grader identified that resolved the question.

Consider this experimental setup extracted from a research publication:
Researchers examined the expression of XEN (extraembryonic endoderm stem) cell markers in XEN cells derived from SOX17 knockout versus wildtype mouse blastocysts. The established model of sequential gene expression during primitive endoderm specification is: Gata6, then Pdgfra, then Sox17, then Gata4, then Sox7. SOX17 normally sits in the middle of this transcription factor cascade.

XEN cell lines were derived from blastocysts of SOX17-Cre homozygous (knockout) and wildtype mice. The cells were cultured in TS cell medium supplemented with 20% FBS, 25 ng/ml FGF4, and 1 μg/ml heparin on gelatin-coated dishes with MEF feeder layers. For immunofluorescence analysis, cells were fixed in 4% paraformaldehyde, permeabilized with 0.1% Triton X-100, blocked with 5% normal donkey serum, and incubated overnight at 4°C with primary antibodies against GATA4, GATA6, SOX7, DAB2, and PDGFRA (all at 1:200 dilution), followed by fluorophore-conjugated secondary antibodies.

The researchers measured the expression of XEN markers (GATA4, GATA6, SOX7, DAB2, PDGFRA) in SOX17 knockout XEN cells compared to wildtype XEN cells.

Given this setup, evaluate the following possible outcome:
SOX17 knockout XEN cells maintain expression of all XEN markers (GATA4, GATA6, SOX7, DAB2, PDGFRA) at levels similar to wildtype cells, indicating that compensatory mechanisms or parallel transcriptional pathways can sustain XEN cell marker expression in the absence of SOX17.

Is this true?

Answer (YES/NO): YES